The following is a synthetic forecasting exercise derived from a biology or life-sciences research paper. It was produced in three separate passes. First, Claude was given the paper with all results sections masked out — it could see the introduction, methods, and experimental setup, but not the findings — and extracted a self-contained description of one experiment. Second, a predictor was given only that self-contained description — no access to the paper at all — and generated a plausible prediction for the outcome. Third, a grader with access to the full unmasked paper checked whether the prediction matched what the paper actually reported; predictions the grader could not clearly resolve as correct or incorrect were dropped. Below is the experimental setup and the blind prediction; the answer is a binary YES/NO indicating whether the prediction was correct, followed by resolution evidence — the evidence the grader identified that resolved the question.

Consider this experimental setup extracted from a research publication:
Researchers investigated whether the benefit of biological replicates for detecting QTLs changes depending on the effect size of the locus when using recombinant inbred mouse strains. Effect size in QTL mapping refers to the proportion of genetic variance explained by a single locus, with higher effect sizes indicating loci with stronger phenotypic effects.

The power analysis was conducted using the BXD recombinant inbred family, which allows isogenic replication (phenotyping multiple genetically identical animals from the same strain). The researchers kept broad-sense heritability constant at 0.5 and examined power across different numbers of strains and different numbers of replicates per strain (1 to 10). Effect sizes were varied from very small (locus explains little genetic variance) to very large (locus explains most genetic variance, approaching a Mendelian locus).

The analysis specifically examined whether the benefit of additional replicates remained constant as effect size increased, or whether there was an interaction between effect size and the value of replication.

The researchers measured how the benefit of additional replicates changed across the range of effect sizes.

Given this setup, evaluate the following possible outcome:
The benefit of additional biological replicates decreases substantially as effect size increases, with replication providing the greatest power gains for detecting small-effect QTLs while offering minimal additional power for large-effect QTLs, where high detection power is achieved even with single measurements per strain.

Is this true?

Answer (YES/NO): NO